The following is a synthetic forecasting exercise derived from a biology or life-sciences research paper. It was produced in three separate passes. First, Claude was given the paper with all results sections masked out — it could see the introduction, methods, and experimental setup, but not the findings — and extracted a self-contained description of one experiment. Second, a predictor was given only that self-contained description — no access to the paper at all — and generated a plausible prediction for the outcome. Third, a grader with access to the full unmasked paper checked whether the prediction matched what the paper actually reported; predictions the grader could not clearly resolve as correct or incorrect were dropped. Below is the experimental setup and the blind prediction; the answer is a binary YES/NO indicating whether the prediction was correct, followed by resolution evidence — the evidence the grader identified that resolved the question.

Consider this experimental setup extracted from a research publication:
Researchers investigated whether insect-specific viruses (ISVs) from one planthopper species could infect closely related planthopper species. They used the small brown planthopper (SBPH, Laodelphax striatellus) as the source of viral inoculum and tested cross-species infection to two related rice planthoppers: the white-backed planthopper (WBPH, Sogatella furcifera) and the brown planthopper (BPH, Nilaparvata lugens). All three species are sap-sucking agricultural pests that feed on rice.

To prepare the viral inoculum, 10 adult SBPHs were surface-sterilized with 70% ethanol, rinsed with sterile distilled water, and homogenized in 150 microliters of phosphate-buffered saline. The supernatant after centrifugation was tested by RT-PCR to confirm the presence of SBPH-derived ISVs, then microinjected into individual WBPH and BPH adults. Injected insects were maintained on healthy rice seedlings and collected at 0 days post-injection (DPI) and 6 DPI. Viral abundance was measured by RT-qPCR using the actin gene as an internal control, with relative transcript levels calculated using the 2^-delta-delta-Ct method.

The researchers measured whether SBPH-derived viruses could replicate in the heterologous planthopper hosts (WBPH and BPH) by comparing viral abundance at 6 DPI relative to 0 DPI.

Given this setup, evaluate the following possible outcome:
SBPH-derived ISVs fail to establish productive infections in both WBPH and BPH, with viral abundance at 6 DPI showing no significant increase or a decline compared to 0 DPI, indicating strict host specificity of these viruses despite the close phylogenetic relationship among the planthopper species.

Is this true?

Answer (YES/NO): NO